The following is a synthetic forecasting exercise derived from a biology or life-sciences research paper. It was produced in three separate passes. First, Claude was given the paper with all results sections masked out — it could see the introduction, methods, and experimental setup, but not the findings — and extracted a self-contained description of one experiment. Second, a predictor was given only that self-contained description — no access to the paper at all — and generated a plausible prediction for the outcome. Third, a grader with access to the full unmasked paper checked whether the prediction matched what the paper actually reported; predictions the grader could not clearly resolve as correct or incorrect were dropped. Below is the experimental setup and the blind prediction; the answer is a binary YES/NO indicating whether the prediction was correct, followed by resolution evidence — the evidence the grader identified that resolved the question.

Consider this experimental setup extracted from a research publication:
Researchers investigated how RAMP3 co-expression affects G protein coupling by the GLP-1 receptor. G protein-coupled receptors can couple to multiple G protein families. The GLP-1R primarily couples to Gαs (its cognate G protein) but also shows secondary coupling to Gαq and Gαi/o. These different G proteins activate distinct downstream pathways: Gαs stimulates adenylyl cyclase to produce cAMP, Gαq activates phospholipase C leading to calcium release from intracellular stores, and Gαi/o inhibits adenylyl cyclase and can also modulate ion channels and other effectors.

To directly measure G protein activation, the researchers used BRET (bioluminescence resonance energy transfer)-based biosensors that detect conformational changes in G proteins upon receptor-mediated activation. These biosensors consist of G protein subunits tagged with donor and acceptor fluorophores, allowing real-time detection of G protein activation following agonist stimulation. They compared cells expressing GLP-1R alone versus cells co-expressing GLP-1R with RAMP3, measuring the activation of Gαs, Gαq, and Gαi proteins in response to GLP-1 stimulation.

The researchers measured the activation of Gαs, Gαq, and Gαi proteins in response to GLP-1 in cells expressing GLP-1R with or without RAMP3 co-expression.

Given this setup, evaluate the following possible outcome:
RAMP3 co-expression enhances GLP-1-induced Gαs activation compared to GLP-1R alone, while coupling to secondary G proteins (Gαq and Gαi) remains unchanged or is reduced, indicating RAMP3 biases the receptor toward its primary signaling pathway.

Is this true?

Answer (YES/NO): NO